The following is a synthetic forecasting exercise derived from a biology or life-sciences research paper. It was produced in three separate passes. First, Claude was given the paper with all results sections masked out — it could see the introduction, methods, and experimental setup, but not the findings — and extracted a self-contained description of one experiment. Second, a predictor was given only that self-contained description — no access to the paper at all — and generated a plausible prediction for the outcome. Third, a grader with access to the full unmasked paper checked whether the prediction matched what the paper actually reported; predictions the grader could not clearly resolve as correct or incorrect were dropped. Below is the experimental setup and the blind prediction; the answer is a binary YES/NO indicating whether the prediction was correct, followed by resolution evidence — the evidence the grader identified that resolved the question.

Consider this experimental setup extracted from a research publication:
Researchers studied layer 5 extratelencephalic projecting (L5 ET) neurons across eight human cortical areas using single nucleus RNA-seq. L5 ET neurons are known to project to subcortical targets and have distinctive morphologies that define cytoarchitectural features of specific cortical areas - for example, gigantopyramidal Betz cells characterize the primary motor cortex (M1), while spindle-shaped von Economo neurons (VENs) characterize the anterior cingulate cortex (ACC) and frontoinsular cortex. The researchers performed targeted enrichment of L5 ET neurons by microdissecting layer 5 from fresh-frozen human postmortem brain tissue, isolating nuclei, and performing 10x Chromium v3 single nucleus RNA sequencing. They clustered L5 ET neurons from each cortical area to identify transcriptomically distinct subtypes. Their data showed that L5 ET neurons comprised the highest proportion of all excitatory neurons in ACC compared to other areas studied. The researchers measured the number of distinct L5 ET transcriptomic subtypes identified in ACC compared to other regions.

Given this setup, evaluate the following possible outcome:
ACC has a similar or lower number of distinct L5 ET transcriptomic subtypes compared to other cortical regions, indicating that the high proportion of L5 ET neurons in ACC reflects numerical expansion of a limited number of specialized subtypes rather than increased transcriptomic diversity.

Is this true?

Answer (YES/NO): YES